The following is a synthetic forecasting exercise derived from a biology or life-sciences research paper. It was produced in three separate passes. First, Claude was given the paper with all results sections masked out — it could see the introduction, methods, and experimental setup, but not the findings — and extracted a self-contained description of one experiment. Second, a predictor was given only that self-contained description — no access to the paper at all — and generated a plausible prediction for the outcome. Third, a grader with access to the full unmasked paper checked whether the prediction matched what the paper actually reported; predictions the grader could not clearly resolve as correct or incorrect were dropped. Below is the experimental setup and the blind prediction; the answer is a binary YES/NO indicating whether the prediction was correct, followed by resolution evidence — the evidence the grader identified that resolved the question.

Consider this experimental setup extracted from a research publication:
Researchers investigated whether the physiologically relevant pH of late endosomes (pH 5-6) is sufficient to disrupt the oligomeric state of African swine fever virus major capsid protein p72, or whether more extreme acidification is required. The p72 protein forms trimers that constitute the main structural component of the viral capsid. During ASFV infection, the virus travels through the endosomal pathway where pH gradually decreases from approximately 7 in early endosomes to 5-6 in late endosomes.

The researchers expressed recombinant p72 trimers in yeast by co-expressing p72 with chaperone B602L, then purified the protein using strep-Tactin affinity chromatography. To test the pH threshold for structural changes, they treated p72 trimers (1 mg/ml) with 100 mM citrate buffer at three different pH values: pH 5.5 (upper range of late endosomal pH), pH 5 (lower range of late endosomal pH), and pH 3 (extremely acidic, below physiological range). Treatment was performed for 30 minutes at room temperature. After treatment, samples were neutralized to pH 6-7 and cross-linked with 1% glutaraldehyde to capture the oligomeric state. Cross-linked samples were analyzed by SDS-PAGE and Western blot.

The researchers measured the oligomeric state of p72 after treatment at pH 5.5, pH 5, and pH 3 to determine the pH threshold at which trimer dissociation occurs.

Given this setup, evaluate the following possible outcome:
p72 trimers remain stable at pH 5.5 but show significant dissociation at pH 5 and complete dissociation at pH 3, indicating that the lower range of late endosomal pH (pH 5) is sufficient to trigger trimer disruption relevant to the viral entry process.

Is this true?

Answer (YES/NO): NO